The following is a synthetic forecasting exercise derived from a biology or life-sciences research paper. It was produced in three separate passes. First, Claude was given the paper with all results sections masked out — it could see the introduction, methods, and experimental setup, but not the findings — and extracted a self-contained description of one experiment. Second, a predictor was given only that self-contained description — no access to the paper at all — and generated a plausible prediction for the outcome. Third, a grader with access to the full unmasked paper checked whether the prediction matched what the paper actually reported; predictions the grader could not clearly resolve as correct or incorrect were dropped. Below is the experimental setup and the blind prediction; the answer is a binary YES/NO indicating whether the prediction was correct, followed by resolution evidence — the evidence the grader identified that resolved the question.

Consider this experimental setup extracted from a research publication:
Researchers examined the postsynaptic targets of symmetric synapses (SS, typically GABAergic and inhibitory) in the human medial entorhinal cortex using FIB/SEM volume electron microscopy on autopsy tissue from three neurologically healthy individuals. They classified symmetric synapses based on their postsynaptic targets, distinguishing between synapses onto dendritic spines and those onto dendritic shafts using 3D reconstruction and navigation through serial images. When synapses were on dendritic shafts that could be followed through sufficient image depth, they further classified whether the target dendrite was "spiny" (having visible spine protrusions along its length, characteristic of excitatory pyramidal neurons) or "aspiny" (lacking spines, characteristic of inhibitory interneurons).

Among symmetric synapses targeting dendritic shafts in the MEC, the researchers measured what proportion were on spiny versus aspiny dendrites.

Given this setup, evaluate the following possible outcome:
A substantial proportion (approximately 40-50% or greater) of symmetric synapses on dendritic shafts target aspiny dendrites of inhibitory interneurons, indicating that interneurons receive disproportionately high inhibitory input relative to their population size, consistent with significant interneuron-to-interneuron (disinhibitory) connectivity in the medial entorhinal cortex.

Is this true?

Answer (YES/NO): YES